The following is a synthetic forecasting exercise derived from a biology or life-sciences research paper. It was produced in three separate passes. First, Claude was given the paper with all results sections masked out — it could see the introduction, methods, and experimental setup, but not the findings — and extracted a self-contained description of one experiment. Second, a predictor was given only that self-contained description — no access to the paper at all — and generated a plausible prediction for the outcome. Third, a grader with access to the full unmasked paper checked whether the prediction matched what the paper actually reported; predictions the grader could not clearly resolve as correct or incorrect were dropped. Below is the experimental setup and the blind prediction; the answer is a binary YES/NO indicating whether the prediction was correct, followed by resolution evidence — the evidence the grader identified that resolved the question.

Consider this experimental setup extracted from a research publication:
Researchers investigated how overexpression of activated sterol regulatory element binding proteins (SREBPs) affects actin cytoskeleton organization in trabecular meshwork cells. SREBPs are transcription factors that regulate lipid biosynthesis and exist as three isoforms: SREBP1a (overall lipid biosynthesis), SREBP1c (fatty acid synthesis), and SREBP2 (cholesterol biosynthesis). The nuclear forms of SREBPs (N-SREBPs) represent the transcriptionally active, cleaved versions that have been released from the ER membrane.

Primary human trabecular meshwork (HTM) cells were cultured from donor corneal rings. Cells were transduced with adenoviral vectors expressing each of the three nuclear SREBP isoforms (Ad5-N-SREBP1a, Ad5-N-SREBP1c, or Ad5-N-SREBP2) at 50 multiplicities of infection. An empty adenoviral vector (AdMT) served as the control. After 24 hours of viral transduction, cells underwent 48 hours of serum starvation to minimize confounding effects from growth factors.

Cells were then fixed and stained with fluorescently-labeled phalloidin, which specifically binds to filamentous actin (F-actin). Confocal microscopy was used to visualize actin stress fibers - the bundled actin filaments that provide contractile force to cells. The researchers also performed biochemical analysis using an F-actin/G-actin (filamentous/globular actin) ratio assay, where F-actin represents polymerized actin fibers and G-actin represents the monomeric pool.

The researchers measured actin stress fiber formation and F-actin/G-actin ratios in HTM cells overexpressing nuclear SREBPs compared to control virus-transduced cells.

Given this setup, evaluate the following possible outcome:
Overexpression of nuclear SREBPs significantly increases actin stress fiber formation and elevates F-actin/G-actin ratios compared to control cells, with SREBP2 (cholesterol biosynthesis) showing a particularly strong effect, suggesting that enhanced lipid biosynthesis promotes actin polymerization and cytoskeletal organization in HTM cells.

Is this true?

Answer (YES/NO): NO